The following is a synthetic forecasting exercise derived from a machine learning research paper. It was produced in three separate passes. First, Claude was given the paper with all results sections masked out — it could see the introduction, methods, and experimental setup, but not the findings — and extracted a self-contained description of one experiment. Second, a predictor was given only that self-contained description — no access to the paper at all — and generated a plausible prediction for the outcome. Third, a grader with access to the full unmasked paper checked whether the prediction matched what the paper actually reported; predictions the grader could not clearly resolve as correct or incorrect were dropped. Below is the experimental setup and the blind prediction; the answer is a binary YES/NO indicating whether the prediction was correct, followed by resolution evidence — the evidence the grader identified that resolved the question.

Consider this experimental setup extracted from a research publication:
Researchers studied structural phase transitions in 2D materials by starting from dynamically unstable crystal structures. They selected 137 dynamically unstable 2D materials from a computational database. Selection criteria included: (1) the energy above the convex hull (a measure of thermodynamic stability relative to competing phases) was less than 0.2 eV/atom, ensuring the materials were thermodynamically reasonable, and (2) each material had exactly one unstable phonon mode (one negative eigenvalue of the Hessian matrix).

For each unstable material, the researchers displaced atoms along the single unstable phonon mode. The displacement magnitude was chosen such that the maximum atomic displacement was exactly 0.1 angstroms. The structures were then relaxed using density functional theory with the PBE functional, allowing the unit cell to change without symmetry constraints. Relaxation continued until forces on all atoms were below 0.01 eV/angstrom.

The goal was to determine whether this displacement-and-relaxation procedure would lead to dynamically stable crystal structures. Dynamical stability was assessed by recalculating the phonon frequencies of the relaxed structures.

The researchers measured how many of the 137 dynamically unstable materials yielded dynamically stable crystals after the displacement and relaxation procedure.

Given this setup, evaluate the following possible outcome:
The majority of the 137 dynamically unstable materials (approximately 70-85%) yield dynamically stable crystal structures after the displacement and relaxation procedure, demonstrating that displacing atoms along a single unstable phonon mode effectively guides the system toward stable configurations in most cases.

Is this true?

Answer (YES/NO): NO